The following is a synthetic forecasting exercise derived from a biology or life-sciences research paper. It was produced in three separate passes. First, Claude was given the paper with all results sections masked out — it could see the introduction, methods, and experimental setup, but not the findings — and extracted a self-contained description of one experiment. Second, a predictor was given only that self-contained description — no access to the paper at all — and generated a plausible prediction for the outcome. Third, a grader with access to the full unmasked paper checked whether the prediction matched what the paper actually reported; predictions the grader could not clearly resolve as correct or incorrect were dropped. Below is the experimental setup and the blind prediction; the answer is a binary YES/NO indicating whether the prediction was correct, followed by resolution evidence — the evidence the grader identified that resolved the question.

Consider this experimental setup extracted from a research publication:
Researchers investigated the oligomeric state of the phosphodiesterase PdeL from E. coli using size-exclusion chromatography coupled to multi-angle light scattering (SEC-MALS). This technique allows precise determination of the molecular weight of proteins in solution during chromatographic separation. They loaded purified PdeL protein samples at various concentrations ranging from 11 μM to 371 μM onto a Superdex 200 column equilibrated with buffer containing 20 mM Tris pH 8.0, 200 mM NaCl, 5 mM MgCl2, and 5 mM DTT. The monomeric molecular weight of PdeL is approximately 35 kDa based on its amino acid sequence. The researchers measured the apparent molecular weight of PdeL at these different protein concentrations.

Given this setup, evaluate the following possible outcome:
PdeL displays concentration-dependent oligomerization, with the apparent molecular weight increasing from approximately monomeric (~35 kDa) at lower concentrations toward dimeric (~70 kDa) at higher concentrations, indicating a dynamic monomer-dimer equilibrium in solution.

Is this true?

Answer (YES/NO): NO